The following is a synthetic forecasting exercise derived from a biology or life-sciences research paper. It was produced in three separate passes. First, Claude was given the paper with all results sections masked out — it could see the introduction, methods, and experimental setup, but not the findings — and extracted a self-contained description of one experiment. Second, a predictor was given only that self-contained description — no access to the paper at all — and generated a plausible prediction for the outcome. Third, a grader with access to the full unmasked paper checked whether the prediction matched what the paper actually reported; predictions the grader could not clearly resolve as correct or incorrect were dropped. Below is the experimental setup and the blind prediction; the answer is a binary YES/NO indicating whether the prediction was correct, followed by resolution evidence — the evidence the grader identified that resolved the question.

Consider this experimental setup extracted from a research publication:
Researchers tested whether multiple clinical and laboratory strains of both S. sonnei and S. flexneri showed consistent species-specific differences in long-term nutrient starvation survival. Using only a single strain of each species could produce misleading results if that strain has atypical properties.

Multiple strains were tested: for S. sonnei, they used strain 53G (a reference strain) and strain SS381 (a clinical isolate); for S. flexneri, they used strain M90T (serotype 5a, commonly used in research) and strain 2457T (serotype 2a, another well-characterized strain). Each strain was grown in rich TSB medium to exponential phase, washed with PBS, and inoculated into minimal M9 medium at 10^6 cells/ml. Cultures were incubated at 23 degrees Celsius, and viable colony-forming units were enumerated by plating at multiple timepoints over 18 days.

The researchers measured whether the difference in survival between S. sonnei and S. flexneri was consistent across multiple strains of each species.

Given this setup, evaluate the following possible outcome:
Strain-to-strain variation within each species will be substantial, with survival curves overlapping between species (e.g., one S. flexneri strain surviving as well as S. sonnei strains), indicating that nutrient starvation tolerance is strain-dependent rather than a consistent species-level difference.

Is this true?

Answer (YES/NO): NO